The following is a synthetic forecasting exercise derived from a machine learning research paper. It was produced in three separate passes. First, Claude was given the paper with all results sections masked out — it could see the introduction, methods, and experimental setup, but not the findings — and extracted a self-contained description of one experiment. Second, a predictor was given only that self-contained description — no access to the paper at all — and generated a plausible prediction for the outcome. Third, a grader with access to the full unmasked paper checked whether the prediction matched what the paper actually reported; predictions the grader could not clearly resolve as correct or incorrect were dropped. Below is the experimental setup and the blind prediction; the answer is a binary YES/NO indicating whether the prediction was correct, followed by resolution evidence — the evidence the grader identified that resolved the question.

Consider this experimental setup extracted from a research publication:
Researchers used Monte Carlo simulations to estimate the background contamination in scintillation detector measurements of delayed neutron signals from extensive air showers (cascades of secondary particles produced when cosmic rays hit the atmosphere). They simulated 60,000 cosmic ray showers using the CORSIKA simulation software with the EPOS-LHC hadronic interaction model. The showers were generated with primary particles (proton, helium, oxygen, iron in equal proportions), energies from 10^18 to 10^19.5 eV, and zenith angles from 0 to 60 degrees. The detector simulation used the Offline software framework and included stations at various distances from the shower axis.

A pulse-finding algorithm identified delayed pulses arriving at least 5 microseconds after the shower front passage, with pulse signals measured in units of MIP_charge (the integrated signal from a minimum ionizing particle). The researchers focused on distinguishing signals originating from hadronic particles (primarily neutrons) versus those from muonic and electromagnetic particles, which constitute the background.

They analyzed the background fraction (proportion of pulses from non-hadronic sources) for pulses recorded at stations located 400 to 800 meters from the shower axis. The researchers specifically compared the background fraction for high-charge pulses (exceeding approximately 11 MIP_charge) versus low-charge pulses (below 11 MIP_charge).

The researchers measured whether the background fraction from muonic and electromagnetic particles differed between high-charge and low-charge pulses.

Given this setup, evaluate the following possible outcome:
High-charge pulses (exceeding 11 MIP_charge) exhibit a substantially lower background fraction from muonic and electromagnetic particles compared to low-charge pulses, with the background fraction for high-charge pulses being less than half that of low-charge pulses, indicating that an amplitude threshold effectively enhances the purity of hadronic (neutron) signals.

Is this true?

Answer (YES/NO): YES